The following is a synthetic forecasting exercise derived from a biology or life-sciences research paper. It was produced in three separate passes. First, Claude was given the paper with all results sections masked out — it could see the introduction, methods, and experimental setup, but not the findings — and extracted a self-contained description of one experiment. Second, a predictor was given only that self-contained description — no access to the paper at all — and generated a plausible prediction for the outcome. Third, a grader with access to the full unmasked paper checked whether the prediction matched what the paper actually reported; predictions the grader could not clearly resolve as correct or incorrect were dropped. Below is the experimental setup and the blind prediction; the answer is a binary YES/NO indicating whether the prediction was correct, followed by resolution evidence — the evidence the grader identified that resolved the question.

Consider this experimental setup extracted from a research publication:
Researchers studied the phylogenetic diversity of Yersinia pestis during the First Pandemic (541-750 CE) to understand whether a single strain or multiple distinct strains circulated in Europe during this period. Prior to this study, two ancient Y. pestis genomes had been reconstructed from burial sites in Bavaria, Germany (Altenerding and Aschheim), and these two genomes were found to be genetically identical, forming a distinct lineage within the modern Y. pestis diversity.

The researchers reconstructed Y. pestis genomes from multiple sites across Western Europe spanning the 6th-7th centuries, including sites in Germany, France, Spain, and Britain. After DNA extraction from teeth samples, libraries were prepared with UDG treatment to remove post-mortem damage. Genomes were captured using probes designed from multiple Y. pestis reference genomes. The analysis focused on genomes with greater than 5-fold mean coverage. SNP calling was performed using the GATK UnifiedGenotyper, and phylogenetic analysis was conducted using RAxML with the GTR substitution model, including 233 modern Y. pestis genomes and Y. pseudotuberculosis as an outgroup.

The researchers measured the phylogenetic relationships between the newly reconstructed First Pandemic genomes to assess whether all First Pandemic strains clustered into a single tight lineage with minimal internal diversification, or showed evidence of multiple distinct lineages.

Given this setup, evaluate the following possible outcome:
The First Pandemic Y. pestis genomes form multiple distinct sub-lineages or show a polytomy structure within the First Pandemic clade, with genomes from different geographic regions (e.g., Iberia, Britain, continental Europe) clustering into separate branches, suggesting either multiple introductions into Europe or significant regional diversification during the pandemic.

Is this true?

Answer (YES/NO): YES